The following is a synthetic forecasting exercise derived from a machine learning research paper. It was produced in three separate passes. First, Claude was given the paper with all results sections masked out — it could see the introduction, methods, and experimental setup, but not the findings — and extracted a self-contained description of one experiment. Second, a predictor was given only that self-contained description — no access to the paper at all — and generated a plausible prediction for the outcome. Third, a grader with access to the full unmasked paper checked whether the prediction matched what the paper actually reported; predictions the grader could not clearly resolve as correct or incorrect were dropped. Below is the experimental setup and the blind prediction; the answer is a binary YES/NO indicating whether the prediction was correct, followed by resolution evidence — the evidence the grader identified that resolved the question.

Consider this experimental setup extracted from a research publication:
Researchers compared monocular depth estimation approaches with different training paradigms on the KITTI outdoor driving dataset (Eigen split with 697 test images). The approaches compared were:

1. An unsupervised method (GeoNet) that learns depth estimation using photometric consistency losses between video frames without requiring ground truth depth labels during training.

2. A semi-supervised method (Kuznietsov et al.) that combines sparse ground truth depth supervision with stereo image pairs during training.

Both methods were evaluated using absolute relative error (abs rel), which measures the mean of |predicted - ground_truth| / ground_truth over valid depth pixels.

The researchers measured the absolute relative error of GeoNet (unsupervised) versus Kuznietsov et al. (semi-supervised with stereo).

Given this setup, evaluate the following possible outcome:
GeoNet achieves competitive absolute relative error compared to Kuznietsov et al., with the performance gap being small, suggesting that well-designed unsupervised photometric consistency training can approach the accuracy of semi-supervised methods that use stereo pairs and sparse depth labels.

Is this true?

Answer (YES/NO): NO